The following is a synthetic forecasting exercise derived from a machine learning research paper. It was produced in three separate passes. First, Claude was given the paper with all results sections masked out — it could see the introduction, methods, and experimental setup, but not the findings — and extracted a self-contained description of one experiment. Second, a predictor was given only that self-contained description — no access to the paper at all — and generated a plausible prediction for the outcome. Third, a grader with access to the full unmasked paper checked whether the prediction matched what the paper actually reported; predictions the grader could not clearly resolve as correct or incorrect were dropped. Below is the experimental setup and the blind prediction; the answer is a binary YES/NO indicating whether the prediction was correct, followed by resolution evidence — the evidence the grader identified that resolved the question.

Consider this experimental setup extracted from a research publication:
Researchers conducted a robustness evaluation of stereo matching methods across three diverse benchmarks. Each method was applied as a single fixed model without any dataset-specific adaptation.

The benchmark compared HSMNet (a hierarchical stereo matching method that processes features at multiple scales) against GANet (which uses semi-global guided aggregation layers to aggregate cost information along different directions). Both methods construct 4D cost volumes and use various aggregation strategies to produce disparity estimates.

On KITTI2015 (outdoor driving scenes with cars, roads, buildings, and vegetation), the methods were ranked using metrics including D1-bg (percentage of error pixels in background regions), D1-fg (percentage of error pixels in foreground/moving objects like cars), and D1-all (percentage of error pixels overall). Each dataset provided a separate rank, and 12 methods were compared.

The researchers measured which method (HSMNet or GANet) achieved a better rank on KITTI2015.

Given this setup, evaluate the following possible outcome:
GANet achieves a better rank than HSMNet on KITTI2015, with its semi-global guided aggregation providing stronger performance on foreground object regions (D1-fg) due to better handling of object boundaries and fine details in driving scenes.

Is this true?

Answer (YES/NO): YES